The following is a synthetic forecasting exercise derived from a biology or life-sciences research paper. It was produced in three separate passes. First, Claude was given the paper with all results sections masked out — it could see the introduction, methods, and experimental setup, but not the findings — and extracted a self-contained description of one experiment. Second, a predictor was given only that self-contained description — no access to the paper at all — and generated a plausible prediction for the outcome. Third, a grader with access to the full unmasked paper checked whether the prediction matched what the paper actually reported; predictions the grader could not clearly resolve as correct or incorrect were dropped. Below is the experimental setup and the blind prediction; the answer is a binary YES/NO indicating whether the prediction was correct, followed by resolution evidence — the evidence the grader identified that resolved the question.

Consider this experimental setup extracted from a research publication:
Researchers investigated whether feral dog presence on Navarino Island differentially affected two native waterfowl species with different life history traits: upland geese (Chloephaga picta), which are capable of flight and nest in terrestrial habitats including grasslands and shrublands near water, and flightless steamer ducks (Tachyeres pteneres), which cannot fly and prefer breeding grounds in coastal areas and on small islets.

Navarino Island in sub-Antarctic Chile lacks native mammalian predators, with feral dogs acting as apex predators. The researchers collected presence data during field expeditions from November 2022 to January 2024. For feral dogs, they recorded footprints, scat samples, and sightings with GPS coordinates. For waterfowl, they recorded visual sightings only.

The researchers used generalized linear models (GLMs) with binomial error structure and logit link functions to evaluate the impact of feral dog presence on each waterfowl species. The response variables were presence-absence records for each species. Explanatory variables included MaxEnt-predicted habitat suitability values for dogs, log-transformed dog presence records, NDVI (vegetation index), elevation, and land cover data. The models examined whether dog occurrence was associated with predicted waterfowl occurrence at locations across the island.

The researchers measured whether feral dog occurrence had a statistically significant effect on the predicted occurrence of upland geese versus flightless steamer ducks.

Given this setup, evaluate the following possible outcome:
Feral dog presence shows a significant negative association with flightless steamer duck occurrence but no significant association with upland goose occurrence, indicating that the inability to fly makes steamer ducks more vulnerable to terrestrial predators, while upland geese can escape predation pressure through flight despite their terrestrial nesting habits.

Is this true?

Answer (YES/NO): NO